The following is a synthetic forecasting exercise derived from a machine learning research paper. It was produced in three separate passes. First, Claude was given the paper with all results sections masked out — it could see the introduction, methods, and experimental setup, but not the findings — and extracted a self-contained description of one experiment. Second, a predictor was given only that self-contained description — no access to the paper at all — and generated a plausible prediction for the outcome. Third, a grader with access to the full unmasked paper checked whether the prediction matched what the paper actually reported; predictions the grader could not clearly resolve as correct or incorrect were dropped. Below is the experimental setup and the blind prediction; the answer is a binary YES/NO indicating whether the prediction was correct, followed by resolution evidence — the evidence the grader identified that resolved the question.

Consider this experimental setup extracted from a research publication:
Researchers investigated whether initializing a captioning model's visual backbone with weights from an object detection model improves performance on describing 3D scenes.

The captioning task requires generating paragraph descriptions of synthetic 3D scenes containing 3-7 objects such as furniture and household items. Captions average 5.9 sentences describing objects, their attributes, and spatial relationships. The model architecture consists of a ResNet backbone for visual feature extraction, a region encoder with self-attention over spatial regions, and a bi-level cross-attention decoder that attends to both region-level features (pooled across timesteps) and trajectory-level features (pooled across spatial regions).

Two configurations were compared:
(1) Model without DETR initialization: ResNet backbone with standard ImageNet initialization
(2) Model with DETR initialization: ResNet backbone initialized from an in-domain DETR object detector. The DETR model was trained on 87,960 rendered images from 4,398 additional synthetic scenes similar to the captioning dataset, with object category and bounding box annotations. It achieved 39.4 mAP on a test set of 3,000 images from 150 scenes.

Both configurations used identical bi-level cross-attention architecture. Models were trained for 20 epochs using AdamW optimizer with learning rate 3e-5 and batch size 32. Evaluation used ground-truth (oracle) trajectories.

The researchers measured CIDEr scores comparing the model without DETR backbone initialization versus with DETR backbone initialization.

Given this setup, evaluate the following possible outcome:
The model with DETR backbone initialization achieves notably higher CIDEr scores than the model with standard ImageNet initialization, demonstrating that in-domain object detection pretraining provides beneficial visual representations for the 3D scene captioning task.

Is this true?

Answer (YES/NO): YES